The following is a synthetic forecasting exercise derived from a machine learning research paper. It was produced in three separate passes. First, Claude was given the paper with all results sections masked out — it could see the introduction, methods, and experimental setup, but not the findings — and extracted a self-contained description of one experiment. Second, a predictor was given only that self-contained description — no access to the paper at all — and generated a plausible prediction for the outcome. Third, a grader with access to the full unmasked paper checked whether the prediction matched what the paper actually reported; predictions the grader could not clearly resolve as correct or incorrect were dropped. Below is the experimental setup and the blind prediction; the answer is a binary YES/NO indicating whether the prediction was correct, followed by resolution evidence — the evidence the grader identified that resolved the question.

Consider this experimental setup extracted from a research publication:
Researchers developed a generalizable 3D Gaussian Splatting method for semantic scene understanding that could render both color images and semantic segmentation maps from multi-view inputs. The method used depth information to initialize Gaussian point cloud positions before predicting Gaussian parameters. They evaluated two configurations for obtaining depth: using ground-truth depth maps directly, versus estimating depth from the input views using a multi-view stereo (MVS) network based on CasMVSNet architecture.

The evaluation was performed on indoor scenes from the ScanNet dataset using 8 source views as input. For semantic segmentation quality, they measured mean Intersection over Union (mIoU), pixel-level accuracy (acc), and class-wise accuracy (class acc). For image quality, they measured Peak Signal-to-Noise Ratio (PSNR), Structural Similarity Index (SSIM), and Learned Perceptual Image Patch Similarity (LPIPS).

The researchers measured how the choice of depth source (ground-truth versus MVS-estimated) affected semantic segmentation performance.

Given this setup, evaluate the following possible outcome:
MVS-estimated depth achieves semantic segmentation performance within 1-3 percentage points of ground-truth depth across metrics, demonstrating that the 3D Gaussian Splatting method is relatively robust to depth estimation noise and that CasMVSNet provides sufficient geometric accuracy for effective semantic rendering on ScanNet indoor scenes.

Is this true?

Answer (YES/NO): NO